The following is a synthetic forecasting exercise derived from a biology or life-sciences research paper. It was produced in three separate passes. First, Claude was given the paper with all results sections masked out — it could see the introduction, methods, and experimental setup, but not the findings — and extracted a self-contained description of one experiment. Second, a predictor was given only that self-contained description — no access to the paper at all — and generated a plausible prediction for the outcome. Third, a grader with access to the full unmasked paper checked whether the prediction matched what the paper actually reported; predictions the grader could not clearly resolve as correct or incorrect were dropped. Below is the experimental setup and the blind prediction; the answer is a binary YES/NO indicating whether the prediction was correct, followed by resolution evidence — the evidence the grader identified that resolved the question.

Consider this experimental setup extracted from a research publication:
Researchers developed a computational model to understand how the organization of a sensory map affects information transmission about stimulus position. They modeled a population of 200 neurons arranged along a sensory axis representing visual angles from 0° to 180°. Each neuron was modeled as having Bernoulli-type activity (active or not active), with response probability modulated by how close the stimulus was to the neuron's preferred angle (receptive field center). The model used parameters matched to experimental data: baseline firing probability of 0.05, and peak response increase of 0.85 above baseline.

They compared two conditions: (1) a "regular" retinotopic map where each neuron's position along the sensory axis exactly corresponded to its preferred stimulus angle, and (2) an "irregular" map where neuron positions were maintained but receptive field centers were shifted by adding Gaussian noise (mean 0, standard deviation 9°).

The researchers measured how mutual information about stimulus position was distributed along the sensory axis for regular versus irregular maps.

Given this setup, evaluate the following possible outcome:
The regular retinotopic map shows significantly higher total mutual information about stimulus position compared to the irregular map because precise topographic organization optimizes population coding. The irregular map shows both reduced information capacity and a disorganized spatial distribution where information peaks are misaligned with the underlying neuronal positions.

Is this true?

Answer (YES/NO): NO